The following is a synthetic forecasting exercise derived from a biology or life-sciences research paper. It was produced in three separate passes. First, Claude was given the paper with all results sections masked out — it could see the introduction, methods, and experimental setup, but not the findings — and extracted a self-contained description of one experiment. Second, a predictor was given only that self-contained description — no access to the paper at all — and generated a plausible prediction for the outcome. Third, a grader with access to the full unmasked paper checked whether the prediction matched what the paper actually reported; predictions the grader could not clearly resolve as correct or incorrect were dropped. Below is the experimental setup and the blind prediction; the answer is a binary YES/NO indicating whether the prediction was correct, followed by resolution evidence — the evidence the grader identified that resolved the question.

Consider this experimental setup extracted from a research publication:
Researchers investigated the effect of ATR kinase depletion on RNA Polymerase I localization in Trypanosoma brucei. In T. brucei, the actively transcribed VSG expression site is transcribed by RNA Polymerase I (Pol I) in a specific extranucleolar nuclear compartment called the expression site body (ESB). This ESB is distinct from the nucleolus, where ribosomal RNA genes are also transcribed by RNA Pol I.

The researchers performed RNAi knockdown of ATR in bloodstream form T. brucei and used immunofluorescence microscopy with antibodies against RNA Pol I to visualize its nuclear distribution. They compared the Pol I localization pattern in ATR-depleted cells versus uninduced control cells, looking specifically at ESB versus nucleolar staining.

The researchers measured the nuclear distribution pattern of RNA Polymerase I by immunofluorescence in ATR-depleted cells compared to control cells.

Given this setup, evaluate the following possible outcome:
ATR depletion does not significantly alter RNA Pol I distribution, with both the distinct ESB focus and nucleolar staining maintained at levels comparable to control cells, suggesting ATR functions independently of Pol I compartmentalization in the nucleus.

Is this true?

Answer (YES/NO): NO